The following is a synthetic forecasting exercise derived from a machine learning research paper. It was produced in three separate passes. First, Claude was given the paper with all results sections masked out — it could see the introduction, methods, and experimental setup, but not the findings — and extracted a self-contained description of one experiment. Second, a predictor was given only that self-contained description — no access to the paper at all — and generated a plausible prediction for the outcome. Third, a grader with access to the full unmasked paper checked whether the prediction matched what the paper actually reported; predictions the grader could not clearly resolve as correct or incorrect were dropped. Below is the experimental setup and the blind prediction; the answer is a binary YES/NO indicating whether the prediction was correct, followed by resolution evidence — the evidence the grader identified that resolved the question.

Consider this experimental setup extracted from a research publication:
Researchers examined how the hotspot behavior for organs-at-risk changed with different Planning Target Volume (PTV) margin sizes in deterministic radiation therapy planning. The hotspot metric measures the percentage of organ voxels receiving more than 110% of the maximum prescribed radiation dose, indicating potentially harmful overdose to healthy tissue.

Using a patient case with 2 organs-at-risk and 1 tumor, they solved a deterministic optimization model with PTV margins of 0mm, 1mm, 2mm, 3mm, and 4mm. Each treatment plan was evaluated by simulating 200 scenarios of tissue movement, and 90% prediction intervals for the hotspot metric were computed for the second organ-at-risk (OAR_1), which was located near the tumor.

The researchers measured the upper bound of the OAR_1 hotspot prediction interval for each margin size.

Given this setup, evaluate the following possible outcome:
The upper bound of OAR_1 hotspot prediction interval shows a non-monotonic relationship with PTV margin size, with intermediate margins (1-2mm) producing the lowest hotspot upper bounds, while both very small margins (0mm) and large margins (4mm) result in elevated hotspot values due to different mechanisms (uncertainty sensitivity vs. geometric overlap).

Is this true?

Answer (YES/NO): NO